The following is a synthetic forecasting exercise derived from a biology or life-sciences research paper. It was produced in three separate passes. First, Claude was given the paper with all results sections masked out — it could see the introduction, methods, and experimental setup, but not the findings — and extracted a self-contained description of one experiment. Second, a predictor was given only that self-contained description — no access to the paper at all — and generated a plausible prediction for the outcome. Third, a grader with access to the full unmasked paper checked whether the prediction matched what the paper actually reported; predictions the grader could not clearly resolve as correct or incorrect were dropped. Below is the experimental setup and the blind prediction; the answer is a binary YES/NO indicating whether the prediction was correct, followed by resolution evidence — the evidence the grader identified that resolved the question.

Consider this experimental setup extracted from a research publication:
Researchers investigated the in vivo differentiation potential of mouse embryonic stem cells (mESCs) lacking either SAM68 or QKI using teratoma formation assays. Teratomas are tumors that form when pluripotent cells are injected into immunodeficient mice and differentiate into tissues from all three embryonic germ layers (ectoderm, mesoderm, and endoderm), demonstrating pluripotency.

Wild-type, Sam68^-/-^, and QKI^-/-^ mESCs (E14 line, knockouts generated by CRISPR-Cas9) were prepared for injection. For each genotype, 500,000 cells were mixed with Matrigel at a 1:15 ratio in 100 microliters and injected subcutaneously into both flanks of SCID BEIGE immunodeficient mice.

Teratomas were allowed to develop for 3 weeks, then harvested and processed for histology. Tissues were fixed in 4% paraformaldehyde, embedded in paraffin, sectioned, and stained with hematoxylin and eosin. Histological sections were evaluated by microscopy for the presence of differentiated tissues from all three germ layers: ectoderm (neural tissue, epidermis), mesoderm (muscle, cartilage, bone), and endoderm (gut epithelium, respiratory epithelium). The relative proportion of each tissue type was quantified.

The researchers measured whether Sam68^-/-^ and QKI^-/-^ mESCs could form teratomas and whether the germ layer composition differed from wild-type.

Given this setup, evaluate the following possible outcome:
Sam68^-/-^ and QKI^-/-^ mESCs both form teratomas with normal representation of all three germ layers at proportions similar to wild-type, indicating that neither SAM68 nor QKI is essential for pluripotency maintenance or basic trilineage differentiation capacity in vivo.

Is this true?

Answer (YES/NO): NO